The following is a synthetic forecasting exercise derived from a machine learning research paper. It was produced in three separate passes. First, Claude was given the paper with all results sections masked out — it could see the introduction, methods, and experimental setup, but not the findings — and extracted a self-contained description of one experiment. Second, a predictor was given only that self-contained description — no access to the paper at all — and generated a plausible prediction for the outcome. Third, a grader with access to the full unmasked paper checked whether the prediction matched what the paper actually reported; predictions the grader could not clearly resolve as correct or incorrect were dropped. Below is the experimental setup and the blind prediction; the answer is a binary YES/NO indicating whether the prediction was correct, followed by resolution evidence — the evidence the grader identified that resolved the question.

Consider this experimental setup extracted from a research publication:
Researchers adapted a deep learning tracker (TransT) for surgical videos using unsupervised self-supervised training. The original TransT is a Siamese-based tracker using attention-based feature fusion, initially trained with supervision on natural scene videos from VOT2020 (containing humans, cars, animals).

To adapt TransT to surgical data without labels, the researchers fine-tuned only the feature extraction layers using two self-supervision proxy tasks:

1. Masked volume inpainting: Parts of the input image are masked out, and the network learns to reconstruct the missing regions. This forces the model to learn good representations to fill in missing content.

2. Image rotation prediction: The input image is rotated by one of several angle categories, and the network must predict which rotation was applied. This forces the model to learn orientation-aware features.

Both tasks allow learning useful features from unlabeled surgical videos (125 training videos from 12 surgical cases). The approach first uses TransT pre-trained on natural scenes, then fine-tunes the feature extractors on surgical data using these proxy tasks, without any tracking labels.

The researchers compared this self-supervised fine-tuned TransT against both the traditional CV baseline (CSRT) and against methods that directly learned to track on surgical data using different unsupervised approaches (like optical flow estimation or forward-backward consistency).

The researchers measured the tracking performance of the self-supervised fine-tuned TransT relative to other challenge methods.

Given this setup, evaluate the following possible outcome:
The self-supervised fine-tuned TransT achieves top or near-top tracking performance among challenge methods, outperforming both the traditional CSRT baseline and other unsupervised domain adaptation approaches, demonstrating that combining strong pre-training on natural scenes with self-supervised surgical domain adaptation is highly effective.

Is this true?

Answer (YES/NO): NO